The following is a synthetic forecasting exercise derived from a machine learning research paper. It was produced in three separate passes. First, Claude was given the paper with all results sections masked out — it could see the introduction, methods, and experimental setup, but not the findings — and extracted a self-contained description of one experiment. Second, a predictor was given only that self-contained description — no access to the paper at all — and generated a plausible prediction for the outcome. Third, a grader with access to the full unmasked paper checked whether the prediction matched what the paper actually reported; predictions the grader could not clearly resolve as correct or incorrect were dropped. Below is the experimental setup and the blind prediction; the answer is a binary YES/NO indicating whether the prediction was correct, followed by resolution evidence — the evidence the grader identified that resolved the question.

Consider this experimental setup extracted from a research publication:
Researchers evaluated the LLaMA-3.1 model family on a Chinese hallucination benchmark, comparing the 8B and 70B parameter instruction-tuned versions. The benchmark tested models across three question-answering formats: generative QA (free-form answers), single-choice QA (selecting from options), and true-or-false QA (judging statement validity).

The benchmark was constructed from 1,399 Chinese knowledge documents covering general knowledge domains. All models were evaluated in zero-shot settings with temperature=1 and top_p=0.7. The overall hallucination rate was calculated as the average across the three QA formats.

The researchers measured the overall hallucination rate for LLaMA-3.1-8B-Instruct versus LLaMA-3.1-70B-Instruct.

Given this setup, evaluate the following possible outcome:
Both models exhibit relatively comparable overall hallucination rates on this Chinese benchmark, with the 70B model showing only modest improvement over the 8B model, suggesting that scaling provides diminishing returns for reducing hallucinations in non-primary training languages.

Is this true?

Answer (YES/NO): NO